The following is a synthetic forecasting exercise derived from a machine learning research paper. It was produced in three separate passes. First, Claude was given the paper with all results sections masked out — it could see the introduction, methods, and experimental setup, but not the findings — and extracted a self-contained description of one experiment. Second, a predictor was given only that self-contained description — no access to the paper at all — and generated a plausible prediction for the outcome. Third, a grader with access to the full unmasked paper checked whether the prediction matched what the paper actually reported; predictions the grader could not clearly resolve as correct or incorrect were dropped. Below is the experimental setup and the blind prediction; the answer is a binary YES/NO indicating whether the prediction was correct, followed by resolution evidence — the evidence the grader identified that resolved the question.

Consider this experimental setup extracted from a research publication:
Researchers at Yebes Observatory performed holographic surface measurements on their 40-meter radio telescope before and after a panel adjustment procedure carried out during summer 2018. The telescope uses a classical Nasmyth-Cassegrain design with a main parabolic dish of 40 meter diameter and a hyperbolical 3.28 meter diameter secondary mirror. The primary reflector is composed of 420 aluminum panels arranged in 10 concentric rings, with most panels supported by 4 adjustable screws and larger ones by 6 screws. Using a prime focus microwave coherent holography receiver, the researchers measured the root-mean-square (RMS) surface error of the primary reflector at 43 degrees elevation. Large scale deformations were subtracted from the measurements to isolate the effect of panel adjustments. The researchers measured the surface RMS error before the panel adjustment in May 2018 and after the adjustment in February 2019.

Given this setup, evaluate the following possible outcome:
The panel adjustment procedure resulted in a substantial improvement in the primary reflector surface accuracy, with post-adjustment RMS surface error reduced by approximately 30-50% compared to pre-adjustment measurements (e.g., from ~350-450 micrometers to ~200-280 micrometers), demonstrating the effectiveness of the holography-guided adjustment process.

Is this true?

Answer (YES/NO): NO